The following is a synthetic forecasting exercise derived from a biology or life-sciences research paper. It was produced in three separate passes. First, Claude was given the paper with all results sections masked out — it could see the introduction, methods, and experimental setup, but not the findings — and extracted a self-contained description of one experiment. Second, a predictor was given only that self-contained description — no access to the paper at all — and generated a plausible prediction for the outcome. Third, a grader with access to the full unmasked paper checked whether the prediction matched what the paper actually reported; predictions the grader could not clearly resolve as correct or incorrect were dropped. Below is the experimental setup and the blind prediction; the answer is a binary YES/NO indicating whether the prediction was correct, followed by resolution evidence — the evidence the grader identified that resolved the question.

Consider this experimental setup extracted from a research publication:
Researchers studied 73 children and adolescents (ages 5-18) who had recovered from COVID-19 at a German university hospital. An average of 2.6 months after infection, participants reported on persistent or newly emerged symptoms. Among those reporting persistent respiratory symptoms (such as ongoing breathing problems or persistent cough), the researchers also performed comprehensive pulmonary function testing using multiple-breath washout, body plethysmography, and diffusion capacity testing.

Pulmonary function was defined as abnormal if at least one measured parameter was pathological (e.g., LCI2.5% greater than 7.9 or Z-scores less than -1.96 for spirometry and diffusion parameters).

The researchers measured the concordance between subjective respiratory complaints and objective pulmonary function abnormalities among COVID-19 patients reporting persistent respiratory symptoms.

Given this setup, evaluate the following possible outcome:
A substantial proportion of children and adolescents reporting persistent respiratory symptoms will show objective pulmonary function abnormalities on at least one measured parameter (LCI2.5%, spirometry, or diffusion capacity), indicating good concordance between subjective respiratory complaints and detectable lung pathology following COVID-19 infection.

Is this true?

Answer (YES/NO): NO